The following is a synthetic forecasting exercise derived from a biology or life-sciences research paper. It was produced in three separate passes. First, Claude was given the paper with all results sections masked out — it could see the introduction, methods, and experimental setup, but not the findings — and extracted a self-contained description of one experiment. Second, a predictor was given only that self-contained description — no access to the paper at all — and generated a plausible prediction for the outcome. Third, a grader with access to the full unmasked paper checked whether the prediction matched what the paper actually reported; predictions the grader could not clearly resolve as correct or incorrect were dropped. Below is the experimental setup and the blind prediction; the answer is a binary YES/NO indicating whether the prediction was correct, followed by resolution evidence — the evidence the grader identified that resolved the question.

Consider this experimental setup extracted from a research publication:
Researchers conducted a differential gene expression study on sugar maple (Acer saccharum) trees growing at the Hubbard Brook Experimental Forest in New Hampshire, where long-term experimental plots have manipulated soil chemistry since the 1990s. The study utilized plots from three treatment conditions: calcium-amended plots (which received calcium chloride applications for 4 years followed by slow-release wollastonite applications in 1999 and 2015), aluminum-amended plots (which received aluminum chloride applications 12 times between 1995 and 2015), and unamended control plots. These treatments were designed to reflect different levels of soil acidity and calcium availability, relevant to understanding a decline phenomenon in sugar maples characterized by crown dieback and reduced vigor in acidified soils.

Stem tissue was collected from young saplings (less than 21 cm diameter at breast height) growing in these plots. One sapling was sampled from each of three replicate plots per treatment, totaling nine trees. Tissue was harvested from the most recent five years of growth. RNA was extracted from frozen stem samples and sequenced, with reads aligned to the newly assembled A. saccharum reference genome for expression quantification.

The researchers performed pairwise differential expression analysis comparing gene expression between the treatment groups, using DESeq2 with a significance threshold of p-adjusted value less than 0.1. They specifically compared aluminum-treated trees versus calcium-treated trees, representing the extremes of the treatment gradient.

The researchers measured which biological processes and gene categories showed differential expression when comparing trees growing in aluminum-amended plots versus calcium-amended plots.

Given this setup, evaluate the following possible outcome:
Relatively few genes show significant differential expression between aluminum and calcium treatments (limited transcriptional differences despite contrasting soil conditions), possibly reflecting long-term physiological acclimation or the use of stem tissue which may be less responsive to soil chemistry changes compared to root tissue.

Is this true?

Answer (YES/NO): YES